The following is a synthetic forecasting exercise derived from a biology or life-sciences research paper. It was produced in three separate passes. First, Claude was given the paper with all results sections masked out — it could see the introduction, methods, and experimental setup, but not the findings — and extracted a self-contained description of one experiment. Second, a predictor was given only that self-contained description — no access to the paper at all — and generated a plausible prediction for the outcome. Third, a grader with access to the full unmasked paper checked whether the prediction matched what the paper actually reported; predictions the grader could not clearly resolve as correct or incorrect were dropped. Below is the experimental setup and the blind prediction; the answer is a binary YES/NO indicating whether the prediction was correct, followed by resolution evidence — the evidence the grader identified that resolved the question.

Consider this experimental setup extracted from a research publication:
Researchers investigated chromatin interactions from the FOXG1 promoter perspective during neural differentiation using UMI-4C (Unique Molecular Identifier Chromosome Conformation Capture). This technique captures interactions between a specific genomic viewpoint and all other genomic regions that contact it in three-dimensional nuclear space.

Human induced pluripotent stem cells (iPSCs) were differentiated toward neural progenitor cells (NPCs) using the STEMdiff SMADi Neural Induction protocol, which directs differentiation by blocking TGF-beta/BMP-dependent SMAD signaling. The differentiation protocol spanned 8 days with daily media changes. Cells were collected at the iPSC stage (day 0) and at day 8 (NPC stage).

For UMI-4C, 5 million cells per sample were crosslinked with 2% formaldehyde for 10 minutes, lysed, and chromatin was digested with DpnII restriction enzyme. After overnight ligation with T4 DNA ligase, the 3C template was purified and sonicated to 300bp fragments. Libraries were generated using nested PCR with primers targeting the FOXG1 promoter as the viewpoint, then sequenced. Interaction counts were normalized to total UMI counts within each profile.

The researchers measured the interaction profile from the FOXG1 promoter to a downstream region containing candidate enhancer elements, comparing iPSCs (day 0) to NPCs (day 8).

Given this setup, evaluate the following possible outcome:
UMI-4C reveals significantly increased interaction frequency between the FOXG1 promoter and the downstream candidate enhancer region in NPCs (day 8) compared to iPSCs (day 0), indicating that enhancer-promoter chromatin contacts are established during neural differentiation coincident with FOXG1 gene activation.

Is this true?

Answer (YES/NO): YES